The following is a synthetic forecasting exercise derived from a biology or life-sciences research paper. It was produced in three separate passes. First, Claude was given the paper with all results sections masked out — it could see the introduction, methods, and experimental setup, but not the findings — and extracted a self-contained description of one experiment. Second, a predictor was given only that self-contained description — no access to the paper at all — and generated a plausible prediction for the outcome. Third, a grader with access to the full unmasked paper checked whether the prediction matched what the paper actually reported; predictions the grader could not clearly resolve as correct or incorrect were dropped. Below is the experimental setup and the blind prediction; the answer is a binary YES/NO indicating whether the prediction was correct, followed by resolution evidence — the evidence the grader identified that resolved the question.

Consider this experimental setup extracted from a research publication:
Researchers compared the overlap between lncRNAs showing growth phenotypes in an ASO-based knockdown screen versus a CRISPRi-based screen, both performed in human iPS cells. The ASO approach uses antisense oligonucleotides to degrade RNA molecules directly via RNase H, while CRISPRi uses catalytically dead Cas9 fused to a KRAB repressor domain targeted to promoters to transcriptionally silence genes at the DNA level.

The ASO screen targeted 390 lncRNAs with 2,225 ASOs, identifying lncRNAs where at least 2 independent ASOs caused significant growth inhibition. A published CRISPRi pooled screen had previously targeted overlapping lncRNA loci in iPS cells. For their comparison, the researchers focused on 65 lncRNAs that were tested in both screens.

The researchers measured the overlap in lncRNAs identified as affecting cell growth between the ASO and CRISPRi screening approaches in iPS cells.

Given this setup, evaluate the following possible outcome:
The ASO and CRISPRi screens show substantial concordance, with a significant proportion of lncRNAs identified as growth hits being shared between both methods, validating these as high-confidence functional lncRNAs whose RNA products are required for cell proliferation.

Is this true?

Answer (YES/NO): NO